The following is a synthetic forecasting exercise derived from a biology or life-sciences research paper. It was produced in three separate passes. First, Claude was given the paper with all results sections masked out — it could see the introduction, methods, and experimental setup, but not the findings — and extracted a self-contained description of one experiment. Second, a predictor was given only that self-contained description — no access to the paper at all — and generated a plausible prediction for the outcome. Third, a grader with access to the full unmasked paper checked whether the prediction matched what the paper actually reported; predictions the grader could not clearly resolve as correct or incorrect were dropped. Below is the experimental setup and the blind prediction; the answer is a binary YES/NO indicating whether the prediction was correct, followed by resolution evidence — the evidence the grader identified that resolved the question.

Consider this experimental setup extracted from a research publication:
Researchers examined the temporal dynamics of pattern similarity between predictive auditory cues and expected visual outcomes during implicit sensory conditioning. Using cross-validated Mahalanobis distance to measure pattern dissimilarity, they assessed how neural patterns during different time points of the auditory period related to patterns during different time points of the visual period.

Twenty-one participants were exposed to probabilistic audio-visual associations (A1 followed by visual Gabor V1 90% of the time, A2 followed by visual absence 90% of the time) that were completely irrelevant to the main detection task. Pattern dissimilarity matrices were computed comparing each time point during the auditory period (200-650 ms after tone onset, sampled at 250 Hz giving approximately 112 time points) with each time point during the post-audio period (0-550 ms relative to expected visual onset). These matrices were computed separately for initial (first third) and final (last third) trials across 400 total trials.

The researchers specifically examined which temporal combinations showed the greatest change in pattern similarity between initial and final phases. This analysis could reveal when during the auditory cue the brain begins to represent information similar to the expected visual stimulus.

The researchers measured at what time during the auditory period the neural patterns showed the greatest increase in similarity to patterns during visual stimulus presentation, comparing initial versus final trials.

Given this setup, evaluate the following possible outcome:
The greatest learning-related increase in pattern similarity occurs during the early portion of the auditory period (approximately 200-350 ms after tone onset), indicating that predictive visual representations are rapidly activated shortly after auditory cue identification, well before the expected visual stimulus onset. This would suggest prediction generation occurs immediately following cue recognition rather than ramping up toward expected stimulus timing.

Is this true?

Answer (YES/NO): NO